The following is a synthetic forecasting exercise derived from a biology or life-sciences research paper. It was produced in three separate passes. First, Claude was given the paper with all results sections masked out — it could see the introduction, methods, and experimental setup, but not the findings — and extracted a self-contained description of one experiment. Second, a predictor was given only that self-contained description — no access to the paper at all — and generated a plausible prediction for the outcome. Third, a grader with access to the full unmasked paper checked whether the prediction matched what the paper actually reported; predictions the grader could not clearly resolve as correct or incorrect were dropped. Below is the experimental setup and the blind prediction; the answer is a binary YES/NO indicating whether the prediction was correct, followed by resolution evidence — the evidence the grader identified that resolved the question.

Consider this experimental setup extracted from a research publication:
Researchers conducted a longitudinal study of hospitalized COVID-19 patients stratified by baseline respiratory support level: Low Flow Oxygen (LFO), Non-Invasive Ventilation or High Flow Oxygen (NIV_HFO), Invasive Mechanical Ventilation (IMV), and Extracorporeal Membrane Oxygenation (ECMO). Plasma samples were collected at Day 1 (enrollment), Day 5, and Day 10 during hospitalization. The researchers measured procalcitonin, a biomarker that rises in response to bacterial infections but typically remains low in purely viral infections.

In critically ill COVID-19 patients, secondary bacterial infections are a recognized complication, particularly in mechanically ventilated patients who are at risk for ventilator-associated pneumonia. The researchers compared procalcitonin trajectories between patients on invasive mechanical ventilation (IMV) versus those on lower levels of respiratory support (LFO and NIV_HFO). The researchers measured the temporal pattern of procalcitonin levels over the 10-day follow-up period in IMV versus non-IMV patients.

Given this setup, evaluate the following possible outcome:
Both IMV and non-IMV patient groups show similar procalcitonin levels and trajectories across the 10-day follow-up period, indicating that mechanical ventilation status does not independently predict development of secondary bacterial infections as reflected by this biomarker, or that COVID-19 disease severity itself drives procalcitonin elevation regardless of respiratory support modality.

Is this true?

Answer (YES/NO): NO